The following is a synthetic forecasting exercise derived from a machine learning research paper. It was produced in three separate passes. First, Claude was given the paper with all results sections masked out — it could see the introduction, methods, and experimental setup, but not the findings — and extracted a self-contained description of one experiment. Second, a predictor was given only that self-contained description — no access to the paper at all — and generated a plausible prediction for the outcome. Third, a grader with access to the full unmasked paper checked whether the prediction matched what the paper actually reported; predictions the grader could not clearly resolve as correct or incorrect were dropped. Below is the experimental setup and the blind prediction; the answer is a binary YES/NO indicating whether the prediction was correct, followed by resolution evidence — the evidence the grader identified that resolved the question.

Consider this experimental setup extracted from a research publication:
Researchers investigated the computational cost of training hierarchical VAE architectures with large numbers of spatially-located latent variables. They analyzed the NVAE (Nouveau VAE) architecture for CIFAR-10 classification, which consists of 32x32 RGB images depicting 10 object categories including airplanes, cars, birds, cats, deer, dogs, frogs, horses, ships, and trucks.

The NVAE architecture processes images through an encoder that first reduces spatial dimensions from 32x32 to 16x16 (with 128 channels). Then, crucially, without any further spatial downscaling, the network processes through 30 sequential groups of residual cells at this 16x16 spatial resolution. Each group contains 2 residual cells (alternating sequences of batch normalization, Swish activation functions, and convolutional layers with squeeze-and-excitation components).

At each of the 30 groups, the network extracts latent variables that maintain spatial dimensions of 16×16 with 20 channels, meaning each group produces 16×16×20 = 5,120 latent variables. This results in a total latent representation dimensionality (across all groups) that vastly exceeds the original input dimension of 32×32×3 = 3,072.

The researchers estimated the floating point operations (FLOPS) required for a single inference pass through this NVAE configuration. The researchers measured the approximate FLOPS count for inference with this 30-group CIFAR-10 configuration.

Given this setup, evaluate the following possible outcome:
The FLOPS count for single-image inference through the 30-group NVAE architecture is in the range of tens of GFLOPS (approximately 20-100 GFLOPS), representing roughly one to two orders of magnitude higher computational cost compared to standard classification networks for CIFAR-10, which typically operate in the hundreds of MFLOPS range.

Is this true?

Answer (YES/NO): NO